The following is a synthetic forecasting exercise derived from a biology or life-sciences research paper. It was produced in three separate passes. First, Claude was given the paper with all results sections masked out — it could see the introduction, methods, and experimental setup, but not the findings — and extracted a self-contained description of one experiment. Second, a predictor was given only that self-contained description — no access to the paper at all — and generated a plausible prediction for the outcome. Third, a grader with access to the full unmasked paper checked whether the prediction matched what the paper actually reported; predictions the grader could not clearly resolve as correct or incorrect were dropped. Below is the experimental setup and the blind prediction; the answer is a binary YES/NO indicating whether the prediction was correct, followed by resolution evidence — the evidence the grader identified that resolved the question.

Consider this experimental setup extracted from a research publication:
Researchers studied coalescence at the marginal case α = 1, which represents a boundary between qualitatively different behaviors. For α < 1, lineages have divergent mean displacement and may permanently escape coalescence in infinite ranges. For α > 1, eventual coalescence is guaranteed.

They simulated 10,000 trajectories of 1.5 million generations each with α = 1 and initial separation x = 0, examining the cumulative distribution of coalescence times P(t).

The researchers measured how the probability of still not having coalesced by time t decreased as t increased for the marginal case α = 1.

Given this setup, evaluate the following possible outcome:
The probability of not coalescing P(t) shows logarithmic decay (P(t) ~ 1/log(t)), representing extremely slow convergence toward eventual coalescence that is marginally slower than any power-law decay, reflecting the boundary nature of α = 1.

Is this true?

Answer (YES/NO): YES